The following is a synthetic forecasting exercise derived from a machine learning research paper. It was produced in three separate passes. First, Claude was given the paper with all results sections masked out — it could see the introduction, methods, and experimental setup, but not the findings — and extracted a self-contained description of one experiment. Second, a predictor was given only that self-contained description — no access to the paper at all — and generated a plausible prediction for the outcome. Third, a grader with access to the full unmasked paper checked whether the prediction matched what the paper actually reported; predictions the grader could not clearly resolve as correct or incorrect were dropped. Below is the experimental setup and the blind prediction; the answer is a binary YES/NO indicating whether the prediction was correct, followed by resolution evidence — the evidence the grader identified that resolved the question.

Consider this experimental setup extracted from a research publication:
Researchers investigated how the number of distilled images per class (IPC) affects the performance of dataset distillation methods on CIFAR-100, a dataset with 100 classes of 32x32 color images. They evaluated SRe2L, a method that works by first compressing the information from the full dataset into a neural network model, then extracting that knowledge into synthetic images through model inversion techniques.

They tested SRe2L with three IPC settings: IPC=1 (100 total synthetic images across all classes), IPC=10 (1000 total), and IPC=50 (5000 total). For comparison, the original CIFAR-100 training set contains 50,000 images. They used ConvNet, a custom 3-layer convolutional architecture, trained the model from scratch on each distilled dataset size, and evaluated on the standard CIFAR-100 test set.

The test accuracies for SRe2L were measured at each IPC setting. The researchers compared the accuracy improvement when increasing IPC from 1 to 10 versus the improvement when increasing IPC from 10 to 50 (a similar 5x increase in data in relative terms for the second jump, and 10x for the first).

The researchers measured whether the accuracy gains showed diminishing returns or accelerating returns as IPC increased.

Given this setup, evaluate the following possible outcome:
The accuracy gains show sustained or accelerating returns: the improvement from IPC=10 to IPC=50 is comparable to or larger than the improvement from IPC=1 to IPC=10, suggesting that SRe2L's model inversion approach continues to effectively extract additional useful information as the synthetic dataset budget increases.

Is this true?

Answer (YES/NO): NO